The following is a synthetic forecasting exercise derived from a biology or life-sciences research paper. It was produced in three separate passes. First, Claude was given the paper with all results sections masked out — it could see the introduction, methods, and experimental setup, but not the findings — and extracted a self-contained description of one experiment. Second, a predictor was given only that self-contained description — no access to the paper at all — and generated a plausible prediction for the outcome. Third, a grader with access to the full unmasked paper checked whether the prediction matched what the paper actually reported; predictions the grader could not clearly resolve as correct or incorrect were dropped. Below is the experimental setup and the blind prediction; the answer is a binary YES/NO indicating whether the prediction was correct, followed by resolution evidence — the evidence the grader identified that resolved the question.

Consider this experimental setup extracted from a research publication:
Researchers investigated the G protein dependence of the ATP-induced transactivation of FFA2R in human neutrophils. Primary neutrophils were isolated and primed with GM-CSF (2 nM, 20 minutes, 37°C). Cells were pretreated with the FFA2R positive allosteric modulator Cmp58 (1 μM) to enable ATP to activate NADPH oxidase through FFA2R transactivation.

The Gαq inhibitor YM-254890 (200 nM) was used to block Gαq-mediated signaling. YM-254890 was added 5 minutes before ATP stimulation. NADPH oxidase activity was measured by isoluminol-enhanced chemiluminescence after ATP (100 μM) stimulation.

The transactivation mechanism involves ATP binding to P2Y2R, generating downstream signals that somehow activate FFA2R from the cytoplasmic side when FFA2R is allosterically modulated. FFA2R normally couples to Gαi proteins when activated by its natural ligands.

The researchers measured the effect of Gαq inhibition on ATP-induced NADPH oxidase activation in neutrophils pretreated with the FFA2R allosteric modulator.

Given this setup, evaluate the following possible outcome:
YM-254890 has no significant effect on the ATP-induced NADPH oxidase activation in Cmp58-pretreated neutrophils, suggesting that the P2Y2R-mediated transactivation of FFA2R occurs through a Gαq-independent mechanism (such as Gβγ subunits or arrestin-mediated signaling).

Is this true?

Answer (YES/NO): NO